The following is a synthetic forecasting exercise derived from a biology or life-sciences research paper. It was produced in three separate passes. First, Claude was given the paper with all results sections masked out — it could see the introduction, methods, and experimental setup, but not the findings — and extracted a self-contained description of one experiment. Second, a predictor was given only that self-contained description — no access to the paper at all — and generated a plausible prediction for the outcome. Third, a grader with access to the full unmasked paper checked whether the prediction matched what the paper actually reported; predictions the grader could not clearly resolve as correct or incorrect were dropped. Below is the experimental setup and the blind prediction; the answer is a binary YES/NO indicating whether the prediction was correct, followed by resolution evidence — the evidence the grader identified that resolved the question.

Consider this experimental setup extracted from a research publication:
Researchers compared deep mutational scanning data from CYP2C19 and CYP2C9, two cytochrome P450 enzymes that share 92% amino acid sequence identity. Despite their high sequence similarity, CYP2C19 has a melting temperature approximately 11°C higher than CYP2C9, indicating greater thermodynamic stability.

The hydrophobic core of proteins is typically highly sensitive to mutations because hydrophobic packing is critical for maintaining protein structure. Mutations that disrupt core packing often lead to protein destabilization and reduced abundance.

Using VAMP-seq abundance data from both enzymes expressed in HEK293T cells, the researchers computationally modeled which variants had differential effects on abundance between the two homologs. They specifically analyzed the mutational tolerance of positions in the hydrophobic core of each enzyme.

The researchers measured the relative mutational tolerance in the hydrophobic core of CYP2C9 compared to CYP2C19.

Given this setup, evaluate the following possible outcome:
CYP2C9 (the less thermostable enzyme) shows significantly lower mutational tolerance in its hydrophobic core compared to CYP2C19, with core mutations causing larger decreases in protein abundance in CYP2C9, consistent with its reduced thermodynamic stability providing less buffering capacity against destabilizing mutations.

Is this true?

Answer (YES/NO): NO